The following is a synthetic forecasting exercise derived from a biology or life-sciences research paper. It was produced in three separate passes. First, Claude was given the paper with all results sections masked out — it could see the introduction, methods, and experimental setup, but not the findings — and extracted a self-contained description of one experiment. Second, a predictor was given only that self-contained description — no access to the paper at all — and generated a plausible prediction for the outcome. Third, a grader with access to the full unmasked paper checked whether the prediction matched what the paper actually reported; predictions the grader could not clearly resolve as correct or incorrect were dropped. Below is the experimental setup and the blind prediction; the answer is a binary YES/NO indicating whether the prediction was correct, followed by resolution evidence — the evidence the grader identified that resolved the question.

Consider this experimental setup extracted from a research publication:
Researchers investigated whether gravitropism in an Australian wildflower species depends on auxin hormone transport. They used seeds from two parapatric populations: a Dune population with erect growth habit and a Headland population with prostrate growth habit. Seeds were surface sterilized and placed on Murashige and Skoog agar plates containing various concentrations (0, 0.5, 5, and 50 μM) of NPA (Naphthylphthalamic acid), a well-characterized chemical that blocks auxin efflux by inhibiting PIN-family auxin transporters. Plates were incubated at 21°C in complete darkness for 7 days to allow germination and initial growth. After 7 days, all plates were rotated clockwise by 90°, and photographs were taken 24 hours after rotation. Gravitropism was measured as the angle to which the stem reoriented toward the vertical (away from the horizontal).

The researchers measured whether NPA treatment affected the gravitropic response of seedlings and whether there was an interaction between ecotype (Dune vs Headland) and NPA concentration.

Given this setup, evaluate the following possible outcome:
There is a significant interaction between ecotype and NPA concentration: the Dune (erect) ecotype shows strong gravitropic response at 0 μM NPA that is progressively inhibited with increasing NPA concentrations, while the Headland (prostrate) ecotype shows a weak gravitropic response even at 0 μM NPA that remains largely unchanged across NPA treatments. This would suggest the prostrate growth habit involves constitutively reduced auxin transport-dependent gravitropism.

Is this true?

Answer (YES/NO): YES